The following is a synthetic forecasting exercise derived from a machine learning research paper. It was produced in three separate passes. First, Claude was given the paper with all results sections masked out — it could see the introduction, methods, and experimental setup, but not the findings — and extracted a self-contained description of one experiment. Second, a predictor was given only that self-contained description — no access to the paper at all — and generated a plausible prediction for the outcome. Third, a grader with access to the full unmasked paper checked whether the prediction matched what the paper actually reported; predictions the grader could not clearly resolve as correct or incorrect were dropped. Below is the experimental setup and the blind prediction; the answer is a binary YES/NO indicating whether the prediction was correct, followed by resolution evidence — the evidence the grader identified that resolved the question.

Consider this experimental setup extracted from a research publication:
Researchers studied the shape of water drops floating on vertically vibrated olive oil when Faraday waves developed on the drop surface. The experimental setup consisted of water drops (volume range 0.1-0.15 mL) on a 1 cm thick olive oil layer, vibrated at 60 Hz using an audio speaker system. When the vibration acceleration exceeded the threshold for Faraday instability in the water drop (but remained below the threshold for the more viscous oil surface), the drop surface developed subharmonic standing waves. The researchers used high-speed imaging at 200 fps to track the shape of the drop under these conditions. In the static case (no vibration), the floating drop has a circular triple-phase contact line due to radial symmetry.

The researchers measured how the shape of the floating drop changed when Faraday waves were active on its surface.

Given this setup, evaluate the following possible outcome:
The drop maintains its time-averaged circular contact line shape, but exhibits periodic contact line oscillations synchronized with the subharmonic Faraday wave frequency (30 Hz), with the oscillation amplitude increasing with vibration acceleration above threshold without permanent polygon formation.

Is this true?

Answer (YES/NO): NO